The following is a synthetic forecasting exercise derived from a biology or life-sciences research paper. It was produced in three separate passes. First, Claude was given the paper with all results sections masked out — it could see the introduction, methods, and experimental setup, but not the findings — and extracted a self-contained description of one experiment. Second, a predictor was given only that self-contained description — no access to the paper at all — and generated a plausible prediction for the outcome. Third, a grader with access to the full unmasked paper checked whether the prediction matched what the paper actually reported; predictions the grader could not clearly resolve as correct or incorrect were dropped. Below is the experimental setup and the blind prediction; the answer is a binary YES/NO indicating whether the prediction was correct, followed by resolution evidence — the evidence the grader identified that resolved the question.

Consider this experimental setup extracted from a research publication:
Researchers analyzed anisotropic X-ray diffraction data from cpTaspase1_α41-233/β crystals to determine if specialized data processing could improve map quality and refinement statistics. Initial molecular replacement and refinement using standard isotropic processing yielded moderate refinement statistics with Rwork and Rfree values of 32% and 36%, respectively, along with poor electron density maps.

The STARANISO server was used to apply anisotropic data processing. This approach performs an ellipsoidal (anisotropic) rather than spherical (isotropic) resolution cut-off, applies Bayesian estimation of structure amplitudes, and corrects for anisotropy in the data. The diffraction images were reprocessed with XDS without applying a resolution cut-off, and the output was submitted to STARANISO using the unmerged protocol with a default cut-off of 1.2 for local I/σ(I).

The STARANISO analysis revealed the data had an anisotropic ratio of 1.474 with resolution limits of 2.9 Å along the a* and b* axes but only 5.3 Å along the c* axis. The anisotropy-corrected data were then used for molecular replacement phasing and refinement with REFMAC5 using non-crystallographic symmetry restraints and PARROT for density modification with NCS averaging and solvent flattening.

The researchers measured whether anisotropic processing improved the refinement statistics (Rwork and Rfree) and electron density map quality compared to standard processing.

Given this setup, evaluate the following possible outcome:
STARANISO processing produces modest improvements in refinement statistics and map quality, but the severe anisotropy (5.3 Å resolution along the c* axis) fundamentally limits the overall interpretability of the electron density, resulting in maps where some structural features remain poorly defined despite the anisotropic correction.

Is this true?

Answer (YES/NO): NO